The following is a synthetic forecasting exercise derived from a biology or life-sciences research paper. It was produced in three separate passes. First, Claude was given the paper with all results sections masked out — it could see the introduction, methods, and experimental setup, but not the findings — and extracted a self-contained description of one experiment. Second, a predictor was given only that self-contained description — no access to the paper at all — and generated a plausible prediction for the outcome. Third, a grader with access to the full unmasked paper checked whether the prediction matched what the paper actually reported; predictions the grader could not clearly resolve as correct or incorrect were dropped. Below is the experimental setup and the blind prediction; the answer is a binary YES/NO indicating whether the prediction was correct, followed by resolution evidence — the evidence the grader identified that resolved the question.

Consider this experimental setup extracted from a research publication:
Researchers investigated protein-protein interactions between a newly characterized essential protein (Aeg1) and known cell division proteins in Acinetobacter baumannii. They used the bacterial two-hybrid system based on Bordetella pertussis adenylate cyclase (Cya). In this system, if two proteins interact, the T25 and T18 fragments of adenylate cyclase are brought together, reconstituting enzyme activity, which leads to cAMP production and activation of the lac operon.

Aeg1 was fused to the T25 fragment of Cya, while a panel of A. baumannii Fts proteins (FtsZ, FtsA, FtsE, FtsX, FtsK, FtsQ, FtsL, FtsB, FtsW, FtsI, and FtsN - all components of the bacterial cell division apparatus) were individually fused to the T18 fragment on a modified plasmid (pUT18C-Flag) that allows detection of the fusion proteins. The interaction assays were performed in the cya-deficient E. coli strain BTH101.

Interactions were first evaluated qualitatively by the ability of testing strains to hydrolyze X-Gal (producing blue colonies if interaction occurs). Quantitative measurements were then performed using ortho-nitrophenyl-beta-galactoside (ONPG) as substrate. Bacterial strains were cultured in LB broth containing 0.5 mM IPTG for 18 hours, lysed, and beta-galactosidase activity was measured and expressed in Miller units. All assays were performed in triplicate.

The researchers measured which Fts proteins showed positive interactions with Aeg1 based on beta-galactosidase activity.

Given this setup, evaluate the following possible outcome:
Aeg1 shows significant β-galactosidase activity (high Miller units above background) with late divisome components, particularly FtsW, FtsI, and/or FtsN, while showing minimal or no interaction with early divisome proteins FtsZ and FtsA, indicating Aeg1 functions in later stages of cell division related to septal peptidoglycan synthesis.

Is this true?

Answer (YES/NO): NO